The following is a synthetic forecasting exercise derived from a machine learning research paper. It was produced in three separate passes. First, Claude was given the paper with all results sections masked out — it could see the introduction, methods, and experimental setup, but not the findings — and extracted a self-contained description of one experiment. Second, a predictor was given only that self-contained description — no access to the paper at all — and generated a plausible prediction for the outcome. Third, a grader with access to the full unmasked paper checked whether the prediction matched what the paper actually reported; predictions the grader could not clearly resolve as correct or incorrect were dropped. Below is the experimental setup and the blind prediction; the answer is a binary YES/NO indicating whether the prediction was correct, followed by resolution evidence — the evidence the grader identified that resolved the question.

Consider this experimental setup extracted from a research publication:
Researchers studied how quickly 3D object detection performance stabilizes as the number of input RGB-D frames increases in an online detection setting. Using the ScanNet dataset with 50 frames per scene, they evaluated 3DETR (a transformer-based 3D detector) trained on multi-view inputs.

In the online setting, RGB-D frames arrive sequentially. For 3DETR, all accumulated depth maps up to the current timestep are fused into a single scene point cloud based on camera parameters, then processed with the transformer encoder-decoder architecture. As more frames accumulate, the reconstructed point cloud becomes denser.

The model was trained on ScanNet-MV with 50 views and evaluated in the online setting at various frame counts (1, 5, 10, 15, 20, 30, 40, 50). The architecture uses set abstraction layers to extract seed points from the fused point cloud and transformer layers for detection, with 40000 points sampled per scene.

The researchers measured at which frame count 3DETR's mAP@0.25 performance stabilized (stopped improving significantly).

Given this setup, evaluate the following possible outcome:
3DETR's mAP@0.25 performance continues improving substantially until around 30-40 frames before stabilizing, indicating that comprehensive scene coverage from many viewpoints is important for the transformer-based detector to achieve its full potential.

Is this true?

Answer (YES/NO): YES